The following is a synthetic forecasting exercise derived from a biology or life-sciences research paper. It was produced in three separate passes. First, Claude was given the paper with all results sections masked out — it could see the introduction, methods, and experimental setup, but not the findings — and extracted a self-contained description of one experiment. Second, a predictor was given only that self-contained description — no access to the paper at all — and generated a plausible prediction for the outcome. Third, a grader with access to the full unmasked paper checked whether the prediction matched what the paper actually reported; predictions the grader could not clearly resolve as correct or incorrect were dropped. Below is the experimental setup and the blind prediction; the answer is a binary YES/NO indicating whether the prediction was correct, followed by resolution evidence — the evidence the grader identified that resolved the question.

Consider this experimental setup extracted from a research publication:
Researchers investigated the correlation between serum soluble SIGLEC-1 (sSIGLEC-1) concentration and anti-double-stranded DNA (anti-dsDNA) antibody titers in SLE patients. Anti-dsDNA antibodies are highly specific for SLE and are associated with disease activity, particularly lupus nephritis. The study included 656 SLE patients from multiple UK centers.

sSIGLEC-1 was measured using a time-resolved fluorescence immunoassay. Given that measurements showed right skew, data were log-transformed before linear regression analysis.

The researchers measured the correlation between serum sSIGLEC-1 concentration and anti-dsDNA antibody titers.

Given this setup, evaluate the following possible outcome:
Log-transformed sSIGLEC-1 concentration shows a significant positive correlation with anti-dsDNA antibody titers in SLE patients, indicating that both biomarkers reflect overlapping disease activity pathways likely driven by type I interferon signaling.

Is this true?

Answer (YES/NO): NO